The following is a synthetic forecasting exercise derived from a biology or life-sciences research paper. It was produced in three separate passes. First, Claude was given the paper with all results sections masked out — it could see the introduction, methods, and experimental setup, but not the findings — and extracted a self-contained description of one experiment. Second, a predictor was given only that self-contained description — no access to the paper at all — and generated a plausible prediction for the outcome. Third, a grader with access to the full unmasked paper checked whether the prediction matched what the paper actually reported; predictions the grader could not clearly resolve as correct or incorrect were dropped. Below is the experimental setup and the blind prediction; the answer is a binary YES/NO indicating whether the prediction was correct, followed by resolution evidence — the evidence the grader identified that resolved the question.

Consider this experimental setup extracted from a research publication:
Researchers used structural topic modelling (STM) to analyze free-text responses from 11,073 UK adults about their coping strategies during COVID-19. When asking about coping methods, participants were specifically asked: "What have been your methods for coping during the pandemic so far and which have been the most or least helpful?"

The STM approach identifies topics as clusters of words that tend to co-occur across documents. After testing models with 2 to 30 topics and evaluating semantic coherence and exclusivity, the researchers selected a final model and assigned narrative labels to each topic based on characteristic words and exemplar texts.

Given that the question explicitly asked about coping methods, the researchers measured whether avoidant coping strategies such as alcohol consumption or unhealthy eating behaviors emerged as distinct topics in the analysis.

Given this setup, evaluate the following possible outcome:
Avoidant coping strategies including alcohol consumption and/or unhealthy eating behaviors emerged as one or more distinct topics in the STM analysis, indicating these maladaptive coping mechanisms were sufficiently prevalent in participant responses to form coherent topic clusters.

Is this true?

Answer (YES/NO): YES